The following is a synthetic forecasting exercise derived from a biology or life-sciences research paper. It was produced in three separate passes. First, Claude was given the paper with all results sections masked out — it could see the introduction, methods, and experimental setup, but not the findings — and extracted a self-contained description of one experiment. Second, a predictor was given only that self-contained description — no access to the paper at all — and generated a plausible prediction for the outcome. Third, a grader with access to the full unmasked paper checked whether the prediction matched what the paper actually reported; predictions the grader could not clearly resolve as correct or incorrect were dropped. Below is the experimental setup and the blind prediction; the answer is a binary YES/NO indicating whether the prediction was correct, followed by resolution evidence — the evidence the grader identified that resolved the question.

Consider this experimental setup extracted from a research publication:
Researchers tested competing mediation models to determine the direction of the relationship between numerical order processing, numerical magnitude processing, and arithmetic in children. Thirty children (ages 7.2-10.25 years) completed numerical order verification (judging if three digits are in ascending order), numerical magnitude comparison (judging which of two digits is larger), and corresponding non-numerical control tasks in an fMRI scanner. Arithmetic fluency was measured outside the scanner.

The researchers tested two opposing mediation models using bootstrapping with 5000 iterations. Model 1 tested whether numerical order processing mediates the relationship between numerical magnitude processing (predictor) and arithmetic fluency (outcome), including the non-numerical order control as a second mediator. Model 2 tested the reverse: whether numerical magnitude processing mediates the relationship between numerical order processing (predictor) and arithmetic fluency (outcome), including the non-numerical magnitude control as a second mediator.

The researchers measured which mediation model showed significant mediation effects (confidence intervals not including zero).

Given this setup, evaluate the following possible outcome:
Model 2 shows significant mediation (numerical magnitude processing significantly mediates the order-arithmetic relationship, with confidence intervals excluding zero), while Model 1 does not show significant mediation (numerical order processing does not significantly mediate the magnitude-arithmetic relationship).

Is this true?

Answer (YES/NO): NO